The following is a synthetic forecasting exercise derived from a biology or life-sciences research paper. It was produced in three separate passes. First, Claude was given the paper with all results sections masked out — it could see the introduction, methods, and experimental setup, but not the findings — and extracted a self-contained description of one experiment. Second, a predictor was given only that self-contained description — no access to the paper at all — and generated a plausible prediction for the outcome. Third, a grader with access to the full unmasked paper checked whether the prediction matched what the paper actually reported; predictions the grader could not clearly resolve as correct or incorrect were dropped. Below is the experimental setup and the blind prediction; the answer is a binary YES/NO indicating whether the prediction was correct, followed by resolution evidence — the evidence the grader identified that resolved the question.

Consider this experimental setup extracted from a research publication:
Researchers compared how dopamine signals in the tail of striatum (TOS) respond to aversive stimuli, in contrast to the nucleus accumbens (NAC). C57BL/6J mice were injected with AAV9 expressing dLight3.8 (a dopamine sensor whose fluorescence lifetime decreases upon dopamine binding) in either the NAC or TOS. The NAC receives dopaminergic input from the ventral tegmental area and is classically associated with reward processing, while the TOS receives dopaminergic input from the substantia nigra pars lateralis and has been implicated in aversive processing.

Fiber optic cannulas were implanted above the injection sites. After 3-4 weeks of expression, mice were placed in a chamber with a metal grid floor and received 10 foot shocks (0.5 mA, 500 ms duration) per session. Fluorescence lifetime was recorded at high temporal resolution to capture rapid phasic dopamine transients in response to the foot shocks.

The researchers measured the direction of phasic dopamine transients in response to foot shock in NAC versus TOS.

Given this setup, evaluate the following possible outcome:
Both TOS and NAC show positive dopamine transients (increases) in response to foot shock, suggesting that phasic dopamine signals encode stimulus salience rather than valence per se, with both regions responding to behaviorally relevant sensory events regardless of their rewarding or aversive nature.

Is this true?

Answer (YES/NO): NO